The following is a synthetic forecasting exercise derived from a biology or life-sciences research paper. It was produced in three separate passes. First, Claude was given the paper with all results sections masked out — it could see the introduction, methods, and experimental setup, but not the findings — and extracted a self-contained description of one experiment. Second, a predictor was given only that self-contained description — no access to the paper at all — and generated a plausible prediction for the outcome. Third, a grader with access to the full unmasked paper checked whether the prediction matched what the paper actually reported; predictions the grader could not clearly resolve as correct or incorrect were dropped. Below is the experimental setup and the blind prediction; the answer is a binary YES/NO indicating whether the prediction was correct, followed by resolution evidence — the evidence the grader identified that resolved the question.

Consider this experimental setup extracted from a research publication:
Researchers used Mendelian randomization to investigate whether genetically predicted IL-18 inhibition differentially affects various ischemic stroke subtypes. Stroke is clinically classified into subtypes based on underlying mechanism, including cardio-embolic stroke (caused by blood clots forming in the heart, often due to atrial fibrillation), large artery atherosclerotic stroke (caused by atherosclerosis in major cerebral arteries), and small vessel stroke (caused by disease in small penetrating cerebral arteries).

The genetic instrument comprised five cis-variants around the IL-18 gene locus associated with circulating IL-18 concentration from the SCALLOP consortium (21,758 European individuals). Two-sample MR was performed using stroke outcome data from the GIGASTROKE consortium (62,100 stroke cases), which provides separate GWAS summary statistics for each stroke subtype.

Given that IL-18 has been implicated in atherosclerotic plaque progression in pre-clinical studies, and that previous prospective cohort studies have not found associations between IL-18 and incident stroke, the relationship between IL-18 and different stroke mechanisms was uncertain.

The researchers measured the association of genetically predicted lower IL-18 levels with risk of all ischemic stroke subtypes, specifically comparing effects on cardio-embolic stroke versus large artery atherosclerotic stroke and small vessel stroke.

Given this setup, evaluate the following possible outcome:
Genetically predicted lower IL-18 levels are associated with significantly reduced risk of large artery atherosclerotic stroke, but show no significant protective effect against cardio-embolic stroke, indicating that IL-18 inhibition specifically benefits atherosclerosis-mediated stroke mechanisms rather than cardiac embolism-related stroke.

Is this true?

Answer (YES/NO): NO